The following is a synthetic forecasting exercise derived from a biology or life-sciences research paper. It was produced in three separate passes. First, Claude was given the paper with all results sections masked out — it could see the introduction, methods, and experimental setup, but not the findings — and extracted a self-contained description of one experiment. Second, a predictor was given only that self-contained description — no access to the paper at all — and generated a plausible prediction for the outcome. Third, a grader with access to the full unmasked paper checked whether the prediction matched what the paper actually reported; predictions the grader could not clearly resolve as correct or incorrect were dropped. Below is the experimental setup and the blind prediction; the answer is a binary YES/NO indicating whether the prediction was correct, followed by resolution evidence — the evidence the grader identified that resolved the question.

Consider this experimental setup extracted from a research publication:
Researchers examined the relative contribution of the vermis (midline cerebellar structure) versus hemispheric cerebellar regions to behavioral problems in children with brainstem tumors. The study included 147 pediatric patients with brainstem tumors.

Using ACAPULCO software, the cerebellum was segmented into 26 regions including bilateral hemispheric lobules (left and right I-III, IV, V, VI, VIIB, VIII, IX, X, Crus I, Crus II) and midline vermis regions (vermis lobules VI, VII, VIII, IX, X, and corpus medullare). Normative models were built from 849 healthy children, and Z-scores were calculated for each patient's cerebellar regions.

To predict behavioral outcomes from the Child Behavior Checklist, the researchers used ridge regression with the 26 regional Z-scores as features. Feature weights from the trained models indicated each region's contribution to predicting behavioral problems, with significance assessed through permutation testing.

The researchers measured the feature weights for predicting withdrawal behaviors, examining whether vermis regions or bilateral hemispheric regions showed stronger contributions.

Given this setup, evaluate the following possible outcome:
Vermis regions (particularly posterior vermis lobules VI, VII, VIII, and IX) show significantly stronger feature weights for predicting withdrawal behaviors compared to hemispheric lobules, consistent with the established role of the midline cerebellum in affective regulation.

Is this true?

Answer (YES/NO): NO